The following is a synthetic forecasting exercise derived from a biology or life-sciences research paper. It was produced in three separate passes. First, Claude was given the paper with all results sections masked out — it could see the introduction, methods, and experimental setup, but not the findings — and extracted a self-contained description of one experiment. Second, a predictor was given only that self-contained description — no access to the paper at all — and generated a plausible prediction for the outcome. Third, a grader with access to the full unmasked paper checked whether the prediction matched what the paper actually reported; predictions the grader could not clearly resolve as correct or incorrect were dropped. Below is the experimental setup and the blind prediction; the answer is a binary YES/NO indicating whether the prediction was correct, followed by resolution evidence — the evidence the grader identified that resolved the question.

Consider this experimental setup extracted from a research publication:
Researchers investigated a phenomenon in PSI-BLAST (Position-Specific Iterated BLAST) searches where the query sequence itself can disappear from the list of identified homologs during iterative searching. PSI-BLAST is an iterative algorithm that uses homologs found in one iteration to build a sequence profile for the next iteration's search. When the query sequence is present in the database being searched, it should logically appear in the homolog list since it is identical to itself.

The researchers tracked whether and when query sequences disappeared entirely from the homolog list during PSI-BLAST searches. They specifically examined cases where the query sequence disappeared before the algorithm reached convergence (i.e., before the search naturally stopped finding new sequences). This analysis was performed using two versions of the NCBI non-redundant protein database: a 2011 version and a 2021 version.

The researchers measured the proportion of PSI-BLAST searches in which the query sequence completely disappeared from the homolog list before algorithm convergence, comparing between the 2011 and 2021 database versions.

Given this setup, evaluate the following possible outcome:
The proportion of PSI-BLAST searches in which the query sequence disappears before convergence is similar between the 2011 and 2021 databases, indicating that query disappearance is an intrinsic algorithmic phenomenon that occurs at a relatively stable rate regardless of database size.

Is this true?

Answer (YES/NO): NO